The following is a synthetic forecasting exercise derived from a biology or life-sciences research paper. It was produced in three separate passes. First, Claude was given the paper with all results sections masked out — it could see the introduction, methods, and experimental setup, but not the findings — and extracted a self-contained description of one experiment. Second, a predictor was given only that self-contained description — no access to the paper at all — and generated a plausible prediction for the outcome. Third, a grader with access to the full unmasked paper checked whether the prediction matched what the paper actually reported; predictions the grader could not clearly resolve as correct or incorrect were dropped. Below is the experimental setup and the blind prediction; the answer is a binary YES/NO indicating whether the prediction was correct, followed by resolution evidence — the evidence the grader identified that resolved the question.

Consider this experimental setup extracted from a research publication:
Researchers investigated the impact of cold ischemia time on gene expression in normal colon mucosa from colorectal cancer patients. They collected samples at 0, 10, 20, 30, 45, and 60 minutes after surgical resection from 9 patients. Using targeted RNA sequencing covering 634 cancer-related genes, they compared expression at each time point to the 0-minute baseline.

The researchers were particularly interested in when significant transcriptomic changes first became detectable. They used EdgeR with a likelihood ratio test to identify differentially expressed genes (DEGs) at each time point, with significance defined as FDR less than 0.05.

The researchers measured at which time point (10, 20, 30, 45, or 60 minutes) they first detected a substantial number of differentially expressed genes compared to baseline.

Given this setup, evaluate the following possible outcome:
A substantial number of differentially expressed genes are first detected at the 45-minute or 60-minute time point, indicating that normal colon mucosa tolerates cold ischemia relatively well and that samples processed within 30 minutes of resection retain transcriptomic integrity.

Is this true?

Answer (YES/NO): YES